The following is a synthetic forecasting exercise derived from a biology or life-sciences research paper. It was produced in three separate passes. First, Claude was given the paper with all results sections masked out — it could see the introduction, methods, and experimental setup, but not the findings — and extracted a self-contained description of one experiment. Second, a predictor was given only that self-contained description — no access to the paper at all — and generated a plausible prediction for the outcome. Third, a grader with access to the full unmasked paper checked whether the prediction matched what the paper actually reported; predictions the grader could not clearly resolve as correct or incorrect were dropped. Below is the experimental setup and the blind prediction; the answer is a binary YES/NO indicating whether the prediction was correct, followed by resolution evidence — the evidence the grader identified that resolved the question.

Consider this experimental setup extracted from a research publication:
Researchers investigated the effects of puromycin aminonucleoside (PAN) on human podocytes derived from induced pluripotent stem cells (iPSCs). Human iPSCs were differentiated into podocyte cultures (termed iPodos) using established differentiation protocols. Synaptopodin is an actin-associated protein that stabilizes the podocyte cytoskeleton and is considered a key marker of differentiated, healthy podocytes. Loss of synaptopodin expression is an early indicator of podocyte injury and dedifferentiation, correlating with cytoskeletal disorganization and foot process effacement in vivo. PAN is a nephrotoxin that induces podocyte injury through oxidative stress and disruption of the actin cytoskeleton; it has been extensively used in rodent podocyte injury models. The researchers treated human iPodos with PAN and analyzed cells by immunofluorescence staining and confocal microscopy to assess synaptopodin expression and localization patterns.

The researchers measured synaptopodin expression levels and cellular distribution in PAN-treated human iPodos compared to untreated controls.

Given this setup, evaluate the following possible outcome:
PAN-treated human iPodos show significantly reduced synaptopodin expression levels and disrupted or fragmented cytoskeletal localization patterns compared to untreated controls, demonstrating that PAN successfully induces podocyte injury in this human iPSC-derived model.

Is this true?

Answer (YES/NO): YES